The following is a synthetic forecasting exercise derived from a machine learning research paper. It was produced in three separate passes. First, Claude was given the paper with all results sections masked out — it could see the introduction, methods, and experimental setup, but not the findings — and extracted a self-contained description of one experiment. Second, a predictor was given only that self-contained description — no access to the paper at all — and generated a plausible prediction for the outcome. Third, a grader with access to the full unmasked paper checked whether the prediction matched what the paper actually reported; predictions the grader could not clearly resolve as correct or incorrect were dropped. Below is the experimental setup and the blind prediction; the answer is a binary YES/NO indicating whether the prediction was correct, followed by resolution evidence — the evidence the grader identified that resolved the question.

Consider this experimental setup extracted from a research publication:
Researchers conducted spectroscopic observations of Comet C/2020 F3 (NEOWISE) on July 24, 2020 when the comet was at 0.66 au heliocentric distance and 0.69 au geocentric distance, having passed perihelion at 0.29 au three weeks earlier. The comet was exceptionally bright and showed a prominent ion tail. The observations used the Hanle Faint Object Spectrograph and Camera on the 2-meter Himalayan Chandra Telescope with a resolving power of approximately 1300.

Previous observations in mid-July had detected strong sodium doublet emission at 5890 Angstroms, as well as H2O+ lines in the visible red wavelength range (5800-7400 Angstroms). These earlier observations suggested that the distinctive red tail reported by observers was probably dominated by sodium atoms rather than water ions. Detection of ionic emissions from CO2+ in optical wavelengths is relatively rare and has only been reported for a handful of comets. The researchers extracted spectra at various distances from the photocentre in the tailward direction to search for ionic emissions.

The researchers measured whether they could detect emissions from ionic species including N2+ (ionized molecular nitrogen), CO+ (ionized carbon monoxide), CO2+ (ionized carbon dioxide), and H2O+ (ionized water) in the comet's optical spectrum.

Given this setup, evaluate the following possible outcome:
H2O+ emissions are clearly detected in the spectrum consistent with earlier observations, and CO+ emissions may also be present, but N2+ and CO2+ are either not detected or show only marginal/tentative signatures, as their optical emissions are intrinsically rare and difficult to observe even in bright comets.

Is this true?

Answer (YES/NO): NO